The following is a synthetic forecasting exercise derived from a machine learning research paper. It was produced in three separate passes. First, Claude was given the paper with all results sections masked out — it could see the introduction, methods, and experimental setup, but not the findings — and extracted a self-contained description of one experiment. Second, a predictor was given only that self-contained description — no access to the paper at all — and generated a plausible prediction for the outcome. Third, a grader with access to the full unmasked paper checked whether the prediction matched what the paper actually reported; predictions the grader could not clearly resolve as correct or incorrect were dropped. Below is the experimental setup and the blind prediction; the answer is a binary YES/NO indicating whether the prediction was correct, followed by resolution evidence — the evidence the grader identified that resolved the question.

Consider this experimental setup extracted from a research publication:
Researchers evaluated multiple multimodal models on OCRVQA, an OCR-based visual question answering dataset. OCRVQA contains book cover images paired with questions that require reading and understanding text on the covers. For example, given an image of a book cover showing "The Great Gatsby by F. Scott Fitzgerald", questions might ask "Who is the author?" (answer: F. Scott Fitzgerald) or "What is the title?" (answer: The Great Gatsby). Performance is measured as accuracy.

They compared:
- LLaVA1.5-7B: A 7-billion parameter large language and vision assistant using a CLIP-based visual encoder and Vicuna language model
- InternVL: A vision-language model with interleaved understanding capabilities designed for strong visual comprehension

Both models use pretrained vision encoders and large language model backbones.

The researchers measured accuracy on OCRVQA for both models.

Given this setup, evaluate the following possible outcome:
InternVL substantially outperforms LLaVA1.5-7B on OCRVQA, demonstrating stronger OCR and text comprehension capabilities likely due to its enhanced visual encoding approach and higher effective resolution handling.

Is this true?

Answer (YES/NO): NO